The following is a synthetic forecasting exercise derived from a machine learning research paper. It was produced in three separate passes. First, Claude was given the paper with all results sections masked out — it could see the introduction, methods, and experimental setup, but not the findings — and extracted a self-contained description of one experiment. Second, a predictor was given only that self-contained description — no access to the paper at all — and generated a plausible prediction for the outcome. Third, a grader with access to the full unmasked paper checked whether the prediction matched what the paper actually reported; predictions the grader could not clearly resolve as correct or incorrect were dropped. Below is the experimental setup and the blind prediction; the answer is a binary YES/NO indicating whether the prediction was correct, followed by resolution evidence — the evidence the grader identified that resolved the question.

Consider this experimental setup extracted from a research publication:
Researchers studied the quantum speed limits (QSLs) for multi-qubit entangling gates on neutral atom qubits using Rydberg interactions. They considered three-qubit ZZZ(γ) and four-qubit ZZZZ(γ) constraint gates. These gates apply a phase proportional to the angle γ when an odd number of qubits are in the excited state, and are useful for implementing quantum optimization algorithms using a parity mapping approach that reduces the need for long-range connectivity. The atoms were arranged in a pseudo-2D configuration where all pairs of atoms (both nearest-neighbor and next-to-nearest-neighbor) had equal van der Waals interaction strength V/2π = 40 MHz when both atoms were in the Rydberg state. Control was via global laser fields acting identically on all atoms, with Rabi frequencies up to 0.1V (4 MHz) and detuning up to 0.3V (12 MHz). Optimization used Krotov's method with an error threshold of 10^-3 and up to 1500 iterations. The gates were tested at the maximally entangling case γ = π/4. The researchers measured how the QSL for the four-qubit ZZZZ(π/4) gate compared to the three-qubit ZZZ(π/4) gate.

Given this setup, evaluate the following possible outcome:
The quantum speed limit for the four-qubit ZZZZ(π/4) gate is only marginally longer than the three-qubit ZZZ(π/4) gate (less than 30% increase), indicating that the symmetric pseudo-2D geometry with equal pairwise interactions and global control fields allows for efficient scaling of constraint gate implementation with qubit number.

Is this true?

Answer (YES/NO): YES